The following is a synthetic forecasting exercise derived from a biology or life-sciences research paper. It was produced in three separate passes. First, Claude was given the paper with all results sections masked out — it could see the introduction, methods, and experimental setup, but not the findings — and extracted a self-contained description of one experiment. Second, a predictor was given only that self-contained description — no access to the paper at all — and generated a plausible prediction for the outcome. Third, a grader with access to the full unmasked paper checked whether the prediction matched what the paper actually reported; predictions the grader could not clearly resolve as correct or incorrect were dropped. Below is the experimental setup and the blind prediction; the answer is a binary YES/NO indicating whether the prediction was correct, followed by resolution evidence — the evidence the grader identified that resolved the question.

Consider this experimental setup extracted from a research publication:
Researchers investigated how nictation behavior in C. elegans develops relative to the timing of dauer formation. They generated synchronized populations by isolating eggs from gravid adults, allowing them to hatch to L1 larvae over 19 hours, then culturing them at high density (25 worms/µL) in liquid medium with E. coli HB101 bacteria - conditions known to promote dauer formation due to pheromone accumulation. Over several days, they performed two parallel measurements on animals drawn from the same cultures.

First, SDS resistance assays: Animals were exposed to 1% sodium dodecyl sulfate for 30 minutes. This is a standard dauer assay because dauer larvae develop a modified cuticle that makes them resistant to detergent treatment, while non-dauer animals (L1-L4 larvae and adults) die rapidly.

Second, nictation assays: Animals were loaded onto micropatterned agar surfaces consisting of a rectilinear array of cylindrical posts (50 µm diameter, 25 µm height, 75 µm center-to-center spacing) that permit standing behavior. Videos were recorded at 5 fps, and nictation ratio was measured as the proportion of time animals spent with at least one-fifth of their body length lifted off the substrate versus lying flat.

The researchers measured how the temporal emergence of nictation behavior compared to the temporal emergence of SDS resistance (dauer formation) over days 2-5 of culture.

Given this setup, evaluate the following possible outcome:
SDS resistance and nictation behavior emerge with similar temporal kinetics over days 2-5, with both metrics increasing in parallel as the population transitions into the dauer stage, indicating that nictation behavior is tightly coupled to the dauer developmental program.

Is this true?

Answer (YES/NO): YES